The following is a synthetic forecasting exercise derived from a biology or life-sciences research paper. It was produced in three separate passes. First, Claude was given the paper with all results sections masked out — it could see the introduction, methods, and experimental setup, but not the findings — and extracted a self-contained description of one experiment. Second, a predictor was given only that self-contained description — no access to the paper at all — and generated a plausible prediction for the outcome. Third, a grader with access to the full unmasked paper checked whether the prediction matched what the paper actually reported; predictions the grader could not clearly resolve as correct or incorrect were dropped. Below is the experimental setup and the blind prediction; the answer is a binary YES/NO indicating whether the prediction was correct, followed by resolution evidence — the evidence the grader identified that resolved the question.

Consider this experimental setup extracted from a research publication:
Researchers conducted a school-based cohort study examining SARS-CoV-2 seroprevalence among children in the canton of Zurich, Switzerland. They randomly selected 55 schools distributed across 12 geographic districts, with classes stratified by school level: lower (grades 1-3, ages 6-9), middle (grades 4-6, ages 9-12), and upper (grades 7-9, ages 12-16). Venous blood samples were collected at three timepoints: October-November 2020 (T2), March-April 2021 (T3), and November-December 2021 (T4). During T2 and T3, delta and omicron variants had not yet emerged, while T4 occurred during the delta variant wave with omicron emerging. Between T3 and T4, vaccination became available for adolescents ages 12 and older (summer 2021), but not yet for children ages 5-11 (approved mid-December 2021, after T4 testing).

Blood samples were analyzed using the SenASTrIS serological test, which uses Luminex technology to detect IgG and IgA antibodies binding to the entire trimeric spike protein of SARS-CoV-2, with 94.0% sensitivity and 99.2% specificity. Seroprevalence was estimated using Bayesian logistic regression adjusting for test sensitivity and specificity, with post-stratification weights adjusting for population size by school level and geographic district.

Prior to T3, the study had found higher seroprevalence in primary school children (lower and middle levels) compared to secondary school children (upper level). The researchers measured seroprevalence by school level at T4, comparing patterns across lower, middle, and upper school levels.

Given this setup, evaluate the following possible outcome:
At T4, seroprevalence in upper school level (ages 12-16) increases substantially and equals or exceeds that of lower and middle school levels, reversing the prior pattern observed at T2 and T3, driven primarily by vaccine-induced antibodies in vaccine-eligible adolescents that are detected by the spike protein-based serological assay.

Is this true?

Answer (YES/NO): YES